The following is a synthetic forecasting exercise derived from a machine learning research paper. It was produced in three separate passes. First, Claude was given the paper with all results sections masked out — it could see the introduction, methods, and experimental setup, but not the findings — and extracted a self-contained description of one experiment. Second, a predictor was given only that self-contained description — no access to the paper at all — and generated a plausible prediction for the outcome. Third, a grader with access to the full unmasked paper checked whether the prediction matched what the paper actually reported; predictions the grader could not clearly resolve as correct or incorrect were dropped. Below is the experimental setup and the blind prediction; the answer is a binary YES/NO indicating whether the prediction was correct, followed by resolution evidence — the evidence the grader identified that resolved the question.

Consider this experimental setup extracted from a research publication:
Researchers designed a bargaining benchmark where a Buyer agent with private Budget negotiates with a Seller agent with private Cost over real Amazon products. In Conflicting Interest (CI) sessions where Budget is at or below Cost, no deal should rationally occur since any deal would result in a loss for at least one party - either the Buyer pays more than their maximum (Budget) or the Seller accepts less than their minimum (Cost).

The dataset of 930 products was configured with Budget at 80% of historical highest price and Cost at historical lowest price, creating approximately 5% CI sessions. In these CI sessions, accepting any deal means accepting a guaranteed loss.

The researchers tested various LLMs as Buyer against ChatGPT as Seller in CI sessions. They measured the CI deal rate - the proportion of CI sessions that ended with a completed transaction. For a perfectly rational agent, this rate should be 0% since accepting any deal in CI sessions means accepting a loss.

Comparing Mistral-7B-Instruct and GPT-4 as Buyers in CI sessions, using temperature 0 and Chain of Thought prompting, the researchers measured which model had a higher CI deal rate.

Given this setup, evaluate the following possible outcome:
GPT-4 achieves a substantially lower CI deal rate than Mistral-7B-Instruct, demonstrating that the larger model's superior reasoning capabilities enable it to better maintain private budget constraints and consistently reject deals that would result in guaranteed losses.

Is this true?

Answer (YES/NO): YES